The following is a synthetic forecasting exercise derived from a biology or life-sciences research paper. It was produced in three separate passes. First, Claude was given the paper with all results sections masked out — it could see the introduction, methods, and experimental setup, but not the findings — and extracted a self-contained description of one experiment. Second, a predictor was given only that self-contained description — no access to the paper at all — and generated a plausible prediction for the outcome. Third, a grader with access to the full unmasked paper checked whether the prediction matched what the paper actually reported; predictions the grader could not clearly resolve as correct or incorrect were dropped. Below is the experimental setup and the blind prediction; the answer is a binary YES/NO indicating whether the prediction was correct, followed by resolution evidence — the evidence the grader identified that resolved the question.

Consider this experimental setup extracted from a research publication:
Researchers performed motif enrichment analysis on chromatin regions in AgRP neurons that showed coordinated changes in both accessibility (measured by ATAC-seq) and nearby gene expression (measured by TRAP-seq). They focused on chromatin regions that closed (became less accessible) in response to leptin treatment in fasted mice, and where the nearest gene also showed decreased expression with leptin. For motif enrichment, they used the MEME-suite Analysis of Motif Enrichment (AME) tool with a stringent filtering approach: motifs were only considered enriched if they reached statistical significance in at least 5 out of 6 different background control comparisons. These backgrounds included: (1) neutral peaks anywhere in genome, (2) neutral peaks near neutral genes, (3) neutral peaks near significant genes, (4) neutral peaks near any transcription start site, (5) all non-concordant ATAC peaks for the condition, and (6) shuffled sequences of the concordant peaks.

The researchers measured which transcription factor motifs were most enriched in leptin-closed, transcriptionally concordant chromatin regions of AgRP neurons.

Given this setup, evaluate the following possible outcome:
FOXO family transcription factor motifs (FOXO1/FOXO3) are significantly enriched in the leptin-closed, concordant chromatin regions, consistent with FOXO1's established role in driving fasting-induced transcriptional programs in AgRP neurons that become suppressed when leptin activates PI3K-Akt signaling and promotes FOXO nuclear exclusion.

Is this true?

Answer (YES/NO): NO